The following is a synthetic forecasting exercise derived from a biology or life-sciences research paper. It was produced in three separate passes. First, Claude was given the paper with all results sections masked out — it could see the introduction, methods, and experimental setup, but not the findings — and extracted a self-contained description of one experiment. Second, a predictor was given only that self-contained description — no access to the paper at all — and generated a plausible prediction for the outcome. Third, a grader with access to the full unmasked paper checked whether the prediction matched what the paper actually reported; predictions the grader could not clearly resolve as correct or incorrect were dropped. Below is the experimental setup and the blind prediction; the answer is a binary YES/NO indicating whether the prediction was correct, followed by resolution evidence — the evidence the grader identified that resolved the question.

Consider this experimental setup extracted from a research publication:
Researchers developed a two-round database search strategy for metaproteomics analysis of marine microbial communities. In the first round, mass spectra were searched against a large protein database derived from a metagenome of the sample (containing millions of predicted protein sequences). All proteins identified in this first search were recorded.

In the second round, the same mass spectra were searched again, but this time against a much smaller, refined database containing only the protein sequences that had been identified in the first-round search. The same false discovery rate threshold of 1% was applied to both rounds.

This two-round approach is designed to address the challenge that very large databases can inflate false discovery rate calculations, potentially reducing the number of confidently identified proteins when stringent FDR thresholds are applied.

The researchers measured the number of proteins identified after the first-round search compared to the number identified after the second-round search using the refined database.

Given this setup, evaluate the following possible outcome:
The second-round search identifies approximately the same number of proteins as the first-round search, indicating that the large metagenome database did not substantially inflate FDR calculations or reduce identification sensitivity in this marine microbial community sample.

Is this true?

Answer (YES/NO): NO